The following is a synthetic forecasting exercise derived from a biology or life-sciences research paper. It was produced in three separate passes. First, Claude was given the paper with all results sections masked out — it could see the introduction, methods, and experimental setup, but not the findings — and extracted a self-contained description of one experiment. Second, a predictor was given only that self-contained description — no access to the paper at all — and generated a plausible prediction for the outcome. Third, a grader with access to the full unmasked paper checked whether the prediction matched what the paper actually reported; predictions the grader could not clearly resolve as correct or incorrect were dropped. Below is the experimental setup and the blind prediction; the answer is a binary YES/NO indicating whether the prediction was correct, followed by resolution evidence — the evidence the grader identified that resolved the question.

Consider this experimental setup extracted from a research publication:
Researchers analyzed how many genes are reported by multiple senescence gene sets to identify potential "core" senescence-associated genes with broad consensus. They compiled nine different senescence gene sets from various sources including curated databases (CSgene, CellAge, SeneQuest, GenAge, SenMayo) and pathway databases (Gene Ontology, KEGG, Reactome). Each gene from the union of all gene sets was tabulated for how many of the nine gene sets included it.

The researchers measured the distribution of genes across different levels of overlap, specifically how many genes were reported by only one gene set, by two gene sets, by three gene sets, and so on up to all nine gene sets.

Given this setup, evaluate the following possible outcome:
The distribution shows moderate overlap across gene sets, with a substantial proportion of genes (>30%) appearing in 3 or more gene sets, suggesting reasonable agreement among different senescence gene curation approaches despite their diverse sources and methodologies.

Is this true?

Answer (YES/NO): NO